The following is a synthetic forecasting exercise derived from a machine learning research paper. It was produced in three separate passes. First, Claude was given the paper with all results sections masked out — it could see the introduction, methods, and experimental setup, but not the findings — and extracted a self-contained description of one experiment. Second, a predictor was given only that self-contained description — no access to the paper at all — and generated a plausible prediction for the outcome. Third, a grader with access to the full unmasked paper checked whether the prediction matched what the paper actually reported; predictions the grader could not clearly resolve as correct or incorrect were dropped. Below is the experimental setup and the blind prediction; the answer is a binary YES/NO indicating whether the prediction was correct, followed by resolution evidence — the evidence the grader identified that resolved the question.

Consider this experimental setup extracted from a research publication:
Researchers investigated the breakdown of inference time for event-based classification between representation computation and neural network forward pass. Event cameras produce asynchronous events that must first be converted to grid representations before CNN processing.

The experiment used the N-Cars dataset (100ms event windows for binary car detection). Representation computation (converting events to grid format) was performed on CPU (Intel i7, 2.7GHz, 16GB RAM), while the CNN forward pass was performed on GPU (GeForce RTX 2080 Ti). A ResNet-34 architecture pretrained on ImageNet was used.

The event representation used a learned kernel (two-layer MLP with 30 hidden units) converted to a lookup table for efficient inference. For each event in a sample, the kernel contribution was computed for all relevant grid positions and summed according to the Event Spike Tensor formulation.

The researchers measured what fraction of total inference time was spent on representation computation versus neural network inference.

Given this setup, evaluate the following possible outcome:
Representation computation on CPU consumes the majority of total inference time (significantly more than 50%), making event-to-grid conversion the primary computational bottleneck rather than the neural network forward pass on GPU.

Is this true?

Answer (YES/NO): NO